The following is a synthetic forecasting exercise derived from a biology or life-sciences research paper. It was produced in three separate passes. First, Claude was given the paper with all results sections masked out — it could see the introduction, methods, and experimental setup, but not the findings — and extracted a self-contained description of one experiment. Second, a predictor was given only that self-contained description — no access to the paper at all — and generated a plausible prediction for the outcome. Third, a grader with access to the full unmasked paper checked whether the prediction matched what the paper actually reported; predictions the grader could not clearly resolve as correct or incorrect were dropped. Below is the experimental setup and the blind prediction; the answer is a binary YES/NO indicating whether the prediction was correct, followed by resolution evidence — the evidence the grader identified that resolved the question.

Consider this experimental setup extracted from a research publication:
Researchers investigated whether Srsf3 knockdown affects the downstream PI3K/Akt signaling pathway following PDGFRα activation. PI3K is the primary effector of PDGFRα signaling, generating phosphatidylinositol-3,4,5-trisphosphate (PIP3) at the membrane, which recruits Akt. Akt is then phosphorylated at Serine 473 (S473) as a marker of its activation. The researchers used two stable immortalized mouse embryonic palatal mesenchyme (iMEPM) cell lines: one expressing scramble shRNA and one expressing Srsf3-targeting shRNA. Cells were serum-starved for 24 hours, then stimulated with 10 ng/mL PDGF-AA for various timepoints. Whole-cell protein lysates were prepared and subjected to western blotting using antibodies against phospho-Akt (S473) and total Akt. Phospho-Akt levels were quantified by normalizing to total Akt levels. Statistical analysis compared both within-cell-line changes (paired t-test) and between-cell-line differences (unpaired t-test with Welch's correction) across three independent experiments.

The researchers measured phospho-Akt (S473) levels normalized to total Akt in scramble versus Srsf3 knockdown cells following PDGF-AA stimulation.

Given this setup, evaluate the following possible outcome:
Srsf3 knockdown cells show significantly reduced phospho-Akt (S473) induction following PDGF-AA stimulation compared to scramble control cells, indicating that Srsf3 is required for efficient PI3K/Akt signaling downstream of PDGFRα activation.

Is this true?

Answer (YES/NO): YES